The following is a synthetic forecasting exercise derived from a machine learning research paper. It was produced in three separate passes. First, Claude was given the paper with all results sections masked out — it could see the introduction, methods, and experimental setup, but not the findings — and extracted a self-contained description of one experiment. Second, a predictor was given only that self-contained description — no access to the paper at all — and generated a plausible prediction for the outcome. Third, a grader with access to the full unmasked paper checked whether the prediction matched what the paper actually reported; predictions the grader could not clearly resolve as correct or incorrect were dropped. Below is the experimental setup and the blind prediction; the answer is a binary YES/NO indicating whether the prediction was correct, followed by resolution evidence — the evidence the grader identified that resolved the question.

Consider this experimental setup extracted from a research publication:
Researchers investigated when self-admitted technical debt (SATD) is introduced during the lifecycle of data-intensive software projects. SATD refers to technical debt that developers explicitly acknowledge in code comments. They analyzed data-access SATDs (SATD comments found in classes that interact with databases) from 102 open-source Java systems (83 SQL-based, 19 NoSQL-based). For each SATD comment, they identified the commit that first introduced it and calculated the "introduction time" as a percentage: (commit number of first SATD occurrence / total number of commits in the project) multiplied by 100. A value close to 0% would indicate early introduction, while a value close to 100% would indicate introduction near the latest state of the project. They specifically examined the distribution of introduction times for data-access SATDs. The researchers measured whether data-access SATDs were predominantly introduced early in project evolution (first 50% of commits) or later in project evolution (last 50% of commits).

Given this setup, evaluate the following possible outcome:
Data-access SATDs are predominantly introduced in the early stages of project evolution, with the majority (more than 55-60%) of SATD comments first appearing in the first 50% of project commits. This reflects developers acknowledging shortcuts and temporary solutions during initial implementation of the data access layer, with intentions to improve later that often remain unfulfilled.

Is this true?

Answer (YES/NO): NO